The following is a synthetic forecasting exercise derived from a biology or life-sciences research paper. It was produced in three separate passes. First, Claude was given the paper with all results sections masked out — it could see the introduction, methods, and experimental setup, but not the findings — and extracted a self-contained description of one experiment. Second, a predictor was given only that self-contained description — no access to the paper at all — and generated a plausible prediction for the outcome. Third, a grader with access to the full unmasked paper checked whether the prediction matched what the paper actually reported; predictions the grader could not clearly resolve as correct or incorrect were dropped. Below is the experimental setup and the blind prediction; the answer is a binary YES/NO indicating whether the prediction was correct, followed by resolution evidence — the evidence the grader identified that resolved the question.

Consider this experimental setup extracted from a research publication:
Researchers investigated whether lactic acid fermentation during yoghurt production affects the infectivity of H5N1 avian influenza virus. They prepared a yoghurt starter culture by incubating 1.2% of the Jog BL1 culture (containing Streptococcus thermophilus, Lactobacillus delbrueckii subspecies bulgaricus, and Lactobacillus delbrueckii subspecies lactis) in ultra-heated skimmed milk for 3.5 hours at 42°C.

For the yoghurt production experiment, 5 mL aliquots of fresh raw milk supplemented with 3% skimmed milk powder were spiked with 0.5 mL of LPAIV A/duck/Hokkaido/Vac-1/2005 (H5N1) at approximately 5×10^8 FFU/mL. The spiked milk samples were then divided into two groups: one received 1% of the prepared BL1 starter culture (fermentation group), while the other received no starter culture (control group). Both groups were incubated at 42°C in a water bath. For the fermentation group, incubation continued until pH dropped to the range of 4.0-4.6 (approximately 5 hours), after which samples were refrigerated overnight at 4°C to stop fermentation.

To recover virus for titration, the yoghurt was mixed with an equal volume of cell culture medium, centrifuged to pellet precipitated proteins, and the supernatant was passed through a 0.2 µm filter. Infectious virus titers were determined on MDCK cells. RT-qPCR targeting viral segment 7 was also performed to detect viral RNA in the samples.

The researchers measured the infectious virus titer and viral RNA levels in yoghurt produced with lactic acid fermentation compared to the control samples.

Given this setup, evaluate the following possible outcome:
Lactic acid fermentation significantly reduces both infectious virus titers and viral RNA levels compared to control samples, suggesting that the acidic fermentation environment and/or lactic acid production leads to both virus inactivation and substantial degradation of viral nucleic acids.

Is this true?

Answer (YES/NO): YES